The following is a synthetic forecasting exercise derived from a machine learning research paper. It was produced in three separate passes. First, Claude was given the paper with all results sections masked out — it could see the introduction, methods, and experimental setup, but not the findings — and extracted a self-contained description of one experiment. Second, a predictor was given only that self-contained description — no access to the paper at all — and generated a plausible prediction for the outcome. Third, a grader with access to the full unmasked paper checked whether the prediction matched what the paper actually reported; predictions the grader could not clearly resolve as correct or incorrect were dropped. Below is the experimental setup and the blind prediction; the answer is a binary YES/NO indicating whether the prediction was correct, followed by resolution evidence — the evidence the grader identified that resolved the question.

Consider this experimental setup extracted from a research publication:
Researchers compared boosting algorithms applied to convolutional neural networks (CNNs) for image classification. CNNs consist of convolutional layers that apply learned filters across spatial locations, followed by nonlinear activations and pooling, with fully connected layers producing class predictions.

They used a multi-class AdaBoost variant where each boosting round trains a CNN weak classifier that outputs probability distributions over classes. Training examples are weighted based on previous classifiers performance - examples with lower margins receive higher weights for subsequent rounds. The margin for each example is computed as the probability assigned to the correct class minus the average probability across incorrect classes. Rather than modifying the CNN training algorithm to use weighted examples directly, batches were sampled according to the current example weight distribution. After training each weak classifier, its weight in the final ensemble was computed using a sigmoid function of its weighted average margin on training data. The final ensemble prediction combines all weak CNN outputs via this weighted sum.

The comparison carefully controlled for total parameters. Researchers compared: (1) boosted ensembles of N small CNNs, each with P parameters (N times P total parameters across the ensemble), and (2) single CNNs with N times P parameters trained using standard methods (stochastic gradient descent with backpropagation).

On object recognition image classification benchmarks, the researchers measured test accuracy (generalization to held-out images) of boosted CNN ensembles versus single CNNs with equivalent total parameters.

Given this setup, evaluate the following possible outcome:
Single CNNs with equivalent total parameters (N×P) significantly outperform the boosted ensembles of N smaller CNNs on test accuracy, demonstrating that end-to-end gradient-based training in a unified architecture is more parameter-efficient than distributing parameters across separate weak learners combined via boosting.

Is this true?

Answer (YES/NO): YES